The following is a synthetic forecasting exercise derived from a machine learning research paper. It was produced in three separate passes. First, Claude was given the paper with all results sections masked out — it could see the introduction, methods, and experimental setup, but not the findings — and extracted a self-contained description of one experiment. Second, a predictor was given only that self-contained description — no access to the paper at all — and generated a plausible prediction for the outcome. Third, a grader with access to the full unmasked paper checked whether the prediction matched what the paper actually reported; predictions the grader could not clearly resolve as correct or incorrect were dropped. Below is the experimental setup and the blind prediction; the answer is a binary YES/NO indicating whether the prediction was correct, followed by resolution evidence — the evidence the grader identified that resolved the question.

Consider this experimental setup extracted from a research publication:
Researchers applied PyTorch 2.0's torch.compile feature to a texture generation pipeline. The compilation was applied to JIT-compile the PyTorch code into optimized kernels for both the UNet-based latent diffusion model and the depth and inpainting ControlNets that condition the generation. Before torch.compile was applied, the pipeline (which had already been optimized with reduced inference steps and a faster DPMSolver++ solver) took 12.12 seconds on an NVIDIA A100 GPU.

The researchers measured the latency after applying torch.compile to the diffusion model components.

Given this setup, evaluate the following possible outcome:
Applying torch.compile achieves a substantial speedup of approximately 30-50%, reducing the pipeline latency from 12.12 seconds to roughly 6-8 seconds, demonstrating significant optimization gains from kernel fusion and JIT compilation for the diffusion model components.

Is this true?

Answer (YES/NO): NO